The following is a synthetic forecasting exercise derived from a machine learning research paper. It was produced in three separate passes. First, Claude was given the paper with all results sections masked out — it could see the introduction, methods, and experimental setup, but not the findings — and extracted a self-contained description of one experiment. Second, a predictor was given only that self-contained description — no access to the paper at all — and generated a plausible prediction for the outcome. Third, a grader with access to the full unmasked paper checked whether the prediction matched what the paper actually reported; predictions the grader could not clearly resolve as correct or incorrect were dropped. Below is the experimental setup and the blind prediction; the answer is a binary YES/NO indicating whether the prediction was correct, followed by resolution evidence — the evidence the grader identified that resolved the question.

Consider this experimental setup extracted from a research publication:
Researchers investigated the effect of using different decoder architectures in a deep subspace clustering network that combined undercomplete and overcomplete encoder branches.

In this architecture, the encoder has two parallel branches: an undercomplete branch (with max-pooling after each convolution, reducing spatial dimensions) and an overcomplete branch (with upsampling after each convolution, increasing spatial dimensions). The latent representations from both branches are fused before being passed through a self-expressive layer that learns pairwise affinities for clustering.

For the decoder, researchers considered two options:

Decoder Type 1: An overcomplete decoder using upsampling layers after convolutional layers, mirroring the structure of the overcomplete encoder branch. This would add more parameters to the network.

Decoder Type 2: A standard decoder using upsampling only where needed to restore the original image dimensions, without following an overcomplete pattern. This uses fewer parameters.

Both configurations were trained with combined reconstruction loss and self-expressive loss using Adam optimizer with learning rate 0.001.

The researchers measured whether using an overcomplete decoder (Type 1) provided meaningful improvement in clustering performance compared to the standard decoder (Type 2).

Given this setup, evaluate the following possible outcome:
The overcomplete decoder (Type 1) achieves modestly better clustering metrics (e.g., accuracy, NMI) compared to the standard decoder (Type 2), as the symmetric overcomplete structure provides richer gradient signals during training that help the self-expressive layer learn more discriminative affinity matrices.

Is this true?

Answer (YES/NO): NO